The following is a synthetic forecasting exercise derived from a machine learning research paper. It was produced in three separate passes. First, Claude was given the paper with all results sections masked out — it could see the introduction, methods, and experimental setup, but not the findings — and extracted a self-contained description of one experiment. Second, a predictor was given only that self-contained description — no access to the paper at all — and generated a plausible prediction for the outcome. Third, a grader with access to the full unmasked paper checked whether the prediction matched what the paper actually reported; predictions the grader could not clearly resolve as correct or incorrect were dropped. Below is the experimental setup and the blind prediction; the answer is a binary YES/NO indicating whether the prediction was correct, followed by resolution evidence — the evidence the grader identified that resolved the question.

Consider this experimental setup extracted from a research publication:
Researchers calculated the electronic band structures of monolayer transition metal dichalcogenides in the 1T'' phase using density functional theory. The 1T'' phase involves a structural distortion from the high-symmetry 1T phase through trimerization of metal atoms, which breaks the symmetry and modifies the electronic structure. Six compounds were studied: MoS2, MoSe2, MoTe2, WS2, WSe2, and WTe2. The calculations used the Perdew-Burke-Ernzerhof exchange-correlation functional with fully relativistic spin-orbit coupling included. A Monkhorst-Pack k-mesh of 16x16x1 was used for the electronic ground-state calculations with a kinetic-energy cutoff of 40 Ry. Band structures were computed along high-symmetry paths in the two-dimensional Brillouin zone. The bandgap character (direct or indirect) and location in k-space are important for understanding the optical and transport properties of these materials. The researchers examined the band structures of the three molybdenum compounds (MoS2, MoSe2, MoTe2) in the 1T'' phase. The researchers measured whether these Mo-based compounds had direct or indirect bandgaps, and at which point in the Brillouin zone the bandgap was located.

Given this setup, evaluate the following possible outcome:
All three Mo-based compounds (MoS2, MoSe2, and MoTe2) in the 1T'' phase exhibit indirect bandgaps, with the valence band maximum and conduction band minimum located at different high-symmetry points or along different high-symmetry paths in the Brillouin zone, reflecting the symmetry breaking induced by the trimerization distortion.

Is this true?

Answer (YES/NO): NO